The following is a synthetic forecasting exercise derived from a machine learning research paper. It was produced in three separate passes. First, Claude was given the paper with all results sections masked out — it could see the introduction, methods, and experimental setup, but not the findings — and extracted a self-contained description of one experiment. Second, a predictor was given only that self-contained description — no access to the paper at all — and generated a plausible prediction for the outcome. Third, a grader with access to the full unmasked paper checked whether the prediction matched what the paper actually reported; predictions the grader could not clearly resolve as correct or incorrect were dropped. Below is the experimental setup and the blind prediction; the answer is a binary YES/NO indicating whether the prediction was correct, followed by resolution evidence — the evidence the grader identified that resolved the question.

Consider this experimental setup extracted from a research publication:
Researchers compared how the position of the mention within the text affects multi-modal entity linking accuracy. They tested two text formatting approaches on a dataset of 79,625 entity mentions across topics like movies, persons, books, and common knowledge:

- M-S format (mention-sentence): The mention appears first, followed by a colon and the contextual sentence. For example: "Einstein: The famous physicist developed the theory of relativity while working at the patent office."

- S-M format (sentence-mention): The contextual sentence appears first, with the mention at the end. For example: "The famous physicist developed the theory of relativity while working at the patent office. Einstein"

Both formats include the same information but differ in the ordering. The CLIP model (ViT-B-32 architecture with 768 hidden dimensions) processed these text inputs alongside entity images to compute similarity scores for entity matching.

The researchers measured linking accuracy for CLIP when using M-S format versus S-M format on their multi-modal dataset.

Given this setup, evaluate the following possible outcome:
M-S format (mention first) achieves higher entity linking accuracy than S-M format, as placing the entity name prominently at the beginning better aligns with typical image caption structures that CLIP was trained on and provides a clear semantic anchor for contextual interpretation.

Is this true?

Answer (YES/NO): YES